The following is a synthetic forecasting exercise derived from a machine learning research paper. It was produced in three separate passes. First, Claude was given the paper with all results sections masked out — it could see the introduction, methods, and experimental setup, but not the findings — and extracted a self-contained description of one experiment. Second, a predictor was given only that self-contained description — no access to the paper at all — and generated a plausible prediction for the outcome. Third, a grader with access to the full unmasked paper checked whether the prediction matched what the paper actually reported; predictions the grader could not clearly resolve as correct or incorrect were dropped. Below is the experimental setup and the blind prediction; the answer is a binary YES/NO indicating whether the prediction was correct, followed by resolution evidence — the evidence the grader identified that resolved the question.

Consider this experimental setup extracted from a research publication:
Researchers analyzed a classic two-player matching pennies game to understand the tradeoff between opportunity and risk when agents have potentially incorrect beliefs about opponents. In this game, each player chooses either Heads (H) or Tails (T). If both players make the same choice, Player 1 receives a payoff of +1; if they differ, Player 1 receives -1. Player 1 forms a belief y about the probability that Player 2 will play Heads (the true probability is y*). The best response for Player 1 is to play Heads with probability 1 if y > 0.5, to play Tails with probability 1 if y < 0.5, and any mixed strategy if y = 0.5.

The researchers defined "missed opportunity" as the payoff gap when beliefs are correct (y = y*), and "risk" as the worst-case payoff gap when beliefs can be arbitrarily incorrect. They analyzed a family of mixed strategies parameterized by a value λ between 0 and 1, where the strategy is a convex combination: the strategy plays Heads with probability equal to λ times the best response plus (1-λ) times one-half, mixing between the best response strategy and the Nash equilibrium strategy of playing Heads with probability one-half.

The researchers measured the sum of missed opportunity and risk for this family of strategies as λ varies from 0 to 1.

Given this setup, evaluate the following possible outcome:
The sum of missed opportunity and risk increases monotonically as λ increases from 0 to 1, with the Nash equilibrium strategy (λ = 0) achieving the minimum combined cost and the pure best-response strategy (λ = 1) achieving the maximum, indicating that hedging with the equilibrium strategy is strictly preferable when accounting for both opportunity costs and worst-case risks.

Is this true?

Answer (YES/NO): NO